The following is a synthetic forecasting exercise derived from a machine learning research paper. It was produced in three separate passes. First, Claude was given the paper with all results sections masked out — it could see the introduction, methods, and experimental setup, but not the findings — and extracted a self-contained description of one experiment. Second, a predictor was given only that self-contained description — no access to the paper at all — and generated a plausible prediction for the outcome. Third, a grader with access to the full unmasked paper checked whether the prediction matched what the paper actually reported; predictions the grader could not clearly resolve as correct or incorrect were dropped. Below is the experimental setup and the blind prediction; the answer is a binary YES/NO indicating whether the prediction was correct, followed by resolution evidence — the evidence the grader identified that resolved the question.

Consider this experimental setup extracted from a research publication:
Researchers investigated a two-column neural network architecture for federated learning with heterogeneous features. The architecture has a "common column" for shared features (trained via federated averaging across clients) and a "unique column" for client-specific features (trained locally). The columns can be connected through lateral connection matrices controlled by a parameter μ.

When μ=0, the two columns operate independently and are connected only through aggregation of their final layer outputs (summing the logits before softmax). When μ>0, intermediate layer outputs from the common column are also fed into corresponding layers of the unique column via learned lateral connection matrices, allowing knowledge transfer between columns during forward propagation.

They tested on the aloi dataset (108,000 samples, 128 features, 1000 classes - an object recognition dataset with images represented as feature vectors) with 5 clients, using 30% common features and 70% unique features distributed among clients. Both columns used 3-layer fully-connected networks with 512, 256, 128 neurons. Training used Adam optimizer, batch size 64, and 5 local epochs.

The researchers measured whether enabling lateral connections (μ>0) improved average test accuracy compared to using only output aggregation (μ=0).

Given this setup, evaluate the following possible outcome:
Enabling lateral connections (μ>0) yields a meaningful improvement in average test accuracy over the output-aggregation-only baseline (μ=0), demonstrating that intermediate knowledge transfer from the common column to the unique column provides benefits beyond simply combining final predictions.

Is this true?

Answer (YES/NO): YES